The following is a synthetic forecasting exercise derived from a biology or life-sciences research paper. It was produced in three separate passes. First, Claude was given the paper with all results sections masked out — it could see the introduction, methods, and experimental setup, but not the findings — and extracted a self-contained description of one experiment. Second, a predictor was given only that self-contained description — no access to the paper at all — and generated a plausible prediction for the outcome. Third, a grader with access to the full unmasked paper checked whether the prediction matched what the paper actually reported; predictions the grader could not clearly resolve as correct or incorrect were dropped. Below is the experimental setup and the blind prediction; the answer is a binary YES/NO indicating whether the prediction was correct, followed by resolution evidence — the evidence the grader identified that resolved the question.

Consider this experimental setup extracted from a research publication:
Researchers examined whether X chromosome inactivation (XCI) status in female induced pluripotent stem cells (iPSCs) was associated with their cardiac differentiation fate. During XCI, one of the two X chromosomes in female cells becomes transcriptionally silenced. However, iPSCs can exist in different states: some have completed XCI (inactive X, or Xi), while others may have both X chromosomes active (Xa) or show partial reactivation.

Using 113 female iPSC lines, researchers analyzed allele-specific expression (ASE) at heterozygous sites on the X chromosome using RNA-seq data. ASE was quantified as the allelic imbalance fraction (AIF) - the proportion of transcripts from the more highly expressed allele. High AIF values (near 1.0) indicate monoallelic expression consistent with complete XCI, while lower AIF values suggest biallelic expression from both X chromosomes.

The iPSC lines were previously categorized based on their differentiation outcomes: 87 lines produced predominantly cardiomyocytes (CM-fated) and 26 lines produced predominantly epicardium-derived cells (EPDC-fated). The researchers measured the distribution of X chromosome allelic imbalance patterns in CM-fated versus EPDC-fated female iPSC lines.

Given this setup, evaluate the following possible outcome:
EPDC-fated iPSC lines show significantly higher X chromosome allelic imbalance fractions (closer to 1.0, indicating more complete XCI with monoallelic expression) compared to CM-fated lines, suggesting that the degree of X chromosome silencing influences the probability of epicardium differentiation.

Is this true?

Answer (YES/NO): YES